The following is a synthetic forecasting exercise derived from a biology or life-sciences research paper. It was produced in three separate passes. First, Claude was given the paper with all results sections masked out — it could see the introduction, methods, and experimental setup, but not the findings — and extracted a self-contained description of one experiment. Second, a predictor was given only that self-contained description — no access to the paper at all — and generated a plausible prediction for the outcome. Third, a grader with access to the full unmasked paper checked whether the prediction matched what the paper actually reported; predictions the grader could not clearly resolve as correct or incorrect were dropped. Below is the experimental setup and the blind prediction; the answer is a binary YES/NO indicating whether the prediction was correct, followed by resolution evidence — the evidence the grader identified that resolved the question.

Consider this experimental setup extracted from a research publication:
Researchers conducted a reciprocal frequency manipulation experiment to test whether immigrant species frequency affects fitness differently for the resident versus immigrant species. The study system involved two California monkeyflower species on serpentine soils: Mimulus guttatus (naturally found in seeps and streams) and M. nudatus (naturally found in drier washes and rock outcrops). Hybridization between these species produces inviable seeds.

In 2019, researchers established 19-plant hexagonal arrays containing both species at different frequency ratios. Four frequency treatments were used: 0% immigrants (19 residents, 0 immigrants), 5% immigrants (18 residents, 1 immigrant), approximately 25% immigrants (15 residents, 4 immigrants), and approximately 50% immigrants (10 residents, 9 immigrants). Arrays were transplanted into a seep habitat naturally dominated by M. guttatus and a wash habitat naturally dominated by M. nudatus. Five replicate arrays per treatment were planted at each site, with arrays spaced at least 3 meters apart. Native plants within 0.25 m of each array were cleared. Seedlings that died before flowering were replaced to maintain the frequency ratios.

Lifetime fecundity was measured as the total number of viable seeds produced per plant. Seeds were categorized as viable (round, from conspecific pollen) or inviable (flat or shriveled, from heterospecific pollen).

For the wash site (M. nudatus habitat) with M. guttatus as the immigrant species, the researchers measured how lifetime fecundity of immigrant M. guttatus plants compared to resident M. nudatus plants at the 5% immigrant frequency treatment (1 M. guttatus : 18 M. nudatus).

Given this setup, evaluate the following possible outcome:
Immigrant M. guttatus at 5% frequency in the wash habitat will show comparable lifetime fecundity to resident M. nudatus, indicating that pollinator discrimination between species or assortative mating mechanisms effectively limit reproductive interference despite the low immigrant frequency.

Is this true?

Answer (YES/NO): NO